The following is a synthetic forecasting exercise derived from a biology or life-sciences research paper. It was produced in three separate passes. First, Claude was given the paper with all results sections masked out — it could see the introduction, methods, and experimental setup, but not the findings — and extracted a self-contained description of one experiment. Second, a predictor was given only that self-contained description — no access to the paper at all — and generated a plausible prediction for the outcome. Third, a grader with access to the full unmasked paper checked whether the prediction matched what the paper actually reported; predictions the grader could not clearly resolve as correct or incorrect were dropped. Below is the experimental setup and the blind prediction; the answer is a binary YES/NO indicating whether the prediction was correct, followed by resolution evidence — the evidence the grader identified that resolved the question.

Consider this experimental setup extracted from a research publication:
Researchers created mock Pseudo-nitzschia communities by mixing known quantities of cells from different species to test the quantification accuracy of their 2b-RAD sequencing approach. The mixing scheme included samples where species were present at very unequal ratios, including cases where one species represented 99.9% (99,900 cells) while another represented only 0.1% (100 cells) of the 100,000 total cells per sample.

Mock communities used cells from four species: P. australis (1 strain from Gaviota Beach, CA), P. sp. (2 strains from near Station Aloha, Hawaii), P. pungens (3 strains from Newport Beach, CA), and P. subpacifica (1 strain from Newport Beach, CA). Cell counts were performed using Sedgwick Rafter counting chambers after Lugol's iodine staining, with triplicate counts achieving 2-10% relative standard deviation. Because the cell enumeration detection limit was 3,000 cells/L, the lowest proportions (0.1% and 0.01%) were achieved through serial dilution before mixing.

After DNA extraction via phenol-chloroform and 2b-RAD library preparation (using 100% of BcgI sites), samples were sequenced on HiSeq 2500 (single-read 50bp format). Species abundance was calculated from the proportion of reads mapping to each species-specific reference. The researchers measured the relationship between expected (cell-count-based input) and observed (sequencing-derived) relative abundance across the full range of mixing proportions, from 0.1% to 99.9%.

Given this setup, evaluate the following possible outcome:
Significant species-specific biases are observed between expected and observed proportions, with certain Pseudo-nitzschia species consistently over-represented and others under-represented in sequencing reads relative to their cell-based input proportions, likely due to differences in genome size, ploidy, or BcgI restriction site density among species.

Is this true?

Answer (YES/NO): NO